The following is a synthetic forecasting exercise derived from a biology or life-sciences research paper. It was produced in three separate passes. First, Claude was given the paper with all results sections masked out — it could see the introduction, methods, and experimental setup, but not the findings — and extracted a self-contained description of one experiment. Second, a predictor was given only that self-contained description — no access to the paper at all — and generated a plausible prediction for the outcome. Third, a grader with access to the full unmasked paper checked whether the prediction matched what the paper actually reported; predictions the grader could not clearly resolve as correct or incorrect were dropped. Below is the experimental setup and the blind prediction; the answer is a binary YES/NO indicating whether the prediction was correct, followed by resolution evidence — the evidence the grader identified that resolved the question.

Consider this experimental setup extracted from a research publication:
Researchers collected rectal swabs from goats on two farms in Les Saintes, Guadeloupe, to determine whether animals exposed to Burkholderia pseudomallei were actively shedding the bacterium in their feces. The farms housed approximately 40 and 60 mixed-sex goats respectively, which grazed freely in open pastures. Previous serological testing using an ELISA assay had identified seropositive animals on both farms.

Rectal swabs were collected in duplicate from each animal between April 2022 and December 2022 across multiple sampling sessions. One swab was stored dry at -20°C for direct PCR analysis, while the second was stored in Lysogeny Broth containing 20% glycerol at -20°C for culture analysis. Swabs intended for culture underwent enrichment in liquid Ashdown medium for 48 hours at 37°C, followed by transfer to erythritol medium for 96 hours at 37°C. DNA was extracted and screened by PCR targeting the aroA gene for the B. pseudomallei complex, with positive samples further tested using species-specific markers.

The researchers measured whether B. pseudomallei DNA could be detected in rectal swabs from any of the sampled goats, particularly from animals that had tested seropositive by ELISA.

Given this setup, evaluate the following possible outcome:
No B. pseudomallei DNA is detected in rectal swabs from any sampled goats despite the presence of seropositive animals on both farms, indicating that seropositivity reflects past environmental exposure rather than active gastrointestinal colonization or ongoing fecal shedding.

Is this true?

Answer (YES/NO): NO